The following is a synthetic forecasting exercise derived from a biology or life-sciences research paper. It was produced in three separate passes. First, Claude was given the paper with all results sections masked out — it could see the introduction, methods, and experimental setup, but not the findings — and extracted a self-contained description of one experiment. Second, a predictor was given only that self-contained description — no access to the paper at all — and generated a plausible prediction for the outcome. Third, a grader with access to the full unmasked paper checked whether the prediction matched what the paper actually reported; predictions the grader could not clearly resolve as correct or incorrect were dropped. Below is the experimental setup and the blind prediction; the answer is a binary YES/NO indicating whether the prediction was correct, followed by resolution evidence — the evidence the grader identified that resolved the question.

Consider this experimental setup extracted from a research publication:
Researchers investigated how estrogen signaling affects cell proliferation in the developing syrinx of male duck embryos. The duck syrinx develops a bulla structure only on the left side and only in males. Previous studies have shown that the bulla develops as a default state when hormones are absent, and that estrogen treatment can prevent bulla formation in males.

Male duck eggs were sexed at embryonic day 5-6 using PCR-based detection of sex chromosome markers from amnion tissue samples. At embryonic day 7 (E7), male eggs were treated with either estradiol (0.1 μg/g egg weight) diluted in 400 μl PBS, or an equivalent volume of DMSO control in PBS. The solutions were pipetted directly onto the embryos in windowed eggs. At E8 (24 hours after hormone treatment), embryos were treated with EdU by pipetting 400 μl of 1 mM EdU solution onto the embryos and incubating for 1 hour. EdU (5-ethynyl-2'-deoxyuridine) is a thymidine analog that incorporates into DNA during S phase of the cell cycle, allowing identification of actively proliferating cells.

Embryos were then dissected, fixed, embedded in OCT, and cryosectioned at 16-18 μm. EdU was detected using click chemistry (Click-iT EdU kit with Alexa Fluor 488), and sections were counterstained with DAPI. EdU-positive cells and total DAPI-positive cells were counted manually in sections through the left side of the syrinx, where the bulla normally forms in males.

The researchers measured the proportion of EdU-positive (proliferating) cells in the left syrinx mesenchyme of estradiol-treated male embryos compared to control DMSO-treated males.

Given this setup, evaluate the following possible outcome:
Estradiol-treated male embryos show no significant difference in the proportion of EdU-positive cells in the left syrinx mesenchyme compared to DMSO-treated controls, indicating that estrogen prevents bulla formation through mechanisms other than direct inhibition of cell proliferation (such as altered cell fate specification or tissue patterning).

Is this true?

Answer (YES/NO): NO